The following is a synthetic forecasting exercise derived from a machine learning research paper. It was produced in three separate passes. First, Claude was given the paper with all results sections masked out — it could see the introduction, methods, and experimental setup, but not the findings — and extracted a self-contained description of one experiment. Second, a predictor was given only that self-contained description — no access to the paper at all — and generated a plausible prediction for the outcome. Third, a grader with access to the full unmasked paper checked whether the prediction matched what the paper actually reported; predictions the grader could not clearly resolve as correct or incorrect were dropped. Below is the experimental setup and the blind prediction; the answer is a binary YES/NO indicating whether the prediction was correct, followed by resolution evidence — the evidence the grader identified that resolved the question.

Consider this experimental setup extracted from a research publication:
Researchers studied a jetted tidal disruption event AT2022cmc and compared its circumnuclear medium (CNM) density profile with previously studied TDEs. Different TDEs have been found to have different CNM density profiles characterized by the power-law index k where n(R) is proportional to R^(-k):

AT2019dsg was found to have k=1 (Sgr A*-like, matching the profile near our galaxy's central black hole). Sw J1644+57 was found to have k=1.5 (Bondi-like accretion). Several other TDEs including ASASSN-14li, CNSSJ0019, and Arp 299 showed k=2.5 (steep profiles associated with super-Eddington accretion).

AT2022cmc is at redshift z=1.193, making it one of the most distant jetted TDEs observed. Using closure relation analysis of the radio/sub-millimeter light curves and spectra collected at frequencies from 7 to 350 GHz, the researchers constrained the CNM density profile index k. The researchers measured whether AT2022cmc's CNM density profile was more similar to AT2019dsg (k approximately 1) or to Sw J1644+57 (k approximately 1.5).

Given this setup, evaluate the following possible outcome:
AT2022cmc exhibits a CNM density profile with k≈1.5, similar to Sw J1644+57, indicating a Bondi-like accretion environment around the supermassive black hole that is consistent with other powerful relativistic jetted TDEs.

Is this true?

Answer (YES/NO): YES